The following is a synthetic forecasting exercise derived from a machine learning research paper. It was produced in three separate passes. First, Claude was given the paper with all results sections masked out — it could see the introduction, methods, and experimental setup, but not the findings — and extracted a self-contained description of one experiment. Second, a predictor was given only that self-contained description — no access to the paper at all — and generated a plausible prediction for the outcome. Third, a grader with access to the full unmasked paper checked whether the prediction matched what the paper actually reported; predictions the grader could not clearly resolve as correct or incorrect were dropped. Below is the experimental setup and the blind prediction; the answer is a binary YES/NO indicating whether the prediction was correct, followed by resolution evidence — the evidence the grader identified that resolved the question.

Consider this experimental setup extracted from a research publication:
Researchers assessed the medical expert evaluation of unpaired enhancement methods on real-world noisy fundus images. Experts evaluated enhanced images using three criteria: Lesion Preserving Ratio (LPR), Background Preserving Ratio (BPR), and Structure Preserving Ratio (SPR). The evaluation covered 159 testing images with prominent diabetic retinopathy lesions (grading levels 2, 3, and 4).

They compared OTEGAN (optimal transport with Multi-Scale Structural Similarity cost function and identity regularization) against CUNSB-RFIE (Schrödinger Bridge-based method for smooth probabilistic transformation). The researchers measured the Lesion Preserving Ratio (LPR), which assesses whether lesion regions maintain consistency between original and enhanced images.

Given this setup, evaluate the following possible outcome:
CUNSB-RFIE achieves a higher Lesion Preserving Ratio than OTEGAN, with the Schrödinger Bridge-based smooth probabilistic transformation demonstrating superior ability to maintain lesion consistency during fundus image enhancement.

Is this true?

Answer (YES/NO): NO